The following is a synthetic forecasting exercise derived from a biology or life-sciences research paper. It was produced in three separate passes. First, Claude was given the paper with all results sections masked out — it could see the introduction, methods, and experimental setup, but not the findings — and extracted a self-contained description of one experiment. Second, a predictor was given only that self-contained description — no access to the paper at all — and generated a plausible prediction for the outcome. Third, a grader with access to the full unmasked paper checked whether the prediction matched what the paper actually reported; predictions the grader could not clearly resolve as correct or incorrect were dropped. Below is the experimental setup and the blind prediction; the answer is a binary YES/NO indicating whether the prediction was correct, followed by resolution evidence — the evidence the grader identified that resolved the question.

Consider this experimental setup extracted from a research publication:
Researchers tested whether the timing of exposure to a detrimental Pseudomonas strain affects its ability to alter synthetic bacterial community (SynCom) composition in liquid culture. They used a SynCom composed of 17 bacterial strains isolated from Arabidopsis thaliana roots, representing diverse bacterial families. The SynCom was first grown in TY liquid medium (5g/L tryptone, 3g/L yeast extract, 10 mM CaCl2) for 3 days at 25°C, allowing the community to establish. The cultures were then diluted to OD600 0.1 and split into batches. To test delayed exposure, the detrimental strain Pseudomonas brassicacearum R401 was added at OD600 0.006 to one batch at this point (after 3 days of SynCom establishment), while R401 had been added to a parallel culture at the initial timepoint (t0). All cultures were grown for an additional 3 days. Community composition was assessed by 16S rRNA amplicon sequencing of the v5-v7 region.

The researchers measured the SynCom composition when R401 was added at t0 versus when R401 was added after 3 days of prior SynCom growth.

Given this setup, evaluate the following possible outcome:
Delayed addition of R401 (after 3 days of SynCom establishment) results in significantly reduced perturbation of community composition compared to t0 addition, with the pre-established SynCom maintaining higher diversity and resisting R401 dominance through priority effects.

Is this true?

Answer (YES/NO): YES